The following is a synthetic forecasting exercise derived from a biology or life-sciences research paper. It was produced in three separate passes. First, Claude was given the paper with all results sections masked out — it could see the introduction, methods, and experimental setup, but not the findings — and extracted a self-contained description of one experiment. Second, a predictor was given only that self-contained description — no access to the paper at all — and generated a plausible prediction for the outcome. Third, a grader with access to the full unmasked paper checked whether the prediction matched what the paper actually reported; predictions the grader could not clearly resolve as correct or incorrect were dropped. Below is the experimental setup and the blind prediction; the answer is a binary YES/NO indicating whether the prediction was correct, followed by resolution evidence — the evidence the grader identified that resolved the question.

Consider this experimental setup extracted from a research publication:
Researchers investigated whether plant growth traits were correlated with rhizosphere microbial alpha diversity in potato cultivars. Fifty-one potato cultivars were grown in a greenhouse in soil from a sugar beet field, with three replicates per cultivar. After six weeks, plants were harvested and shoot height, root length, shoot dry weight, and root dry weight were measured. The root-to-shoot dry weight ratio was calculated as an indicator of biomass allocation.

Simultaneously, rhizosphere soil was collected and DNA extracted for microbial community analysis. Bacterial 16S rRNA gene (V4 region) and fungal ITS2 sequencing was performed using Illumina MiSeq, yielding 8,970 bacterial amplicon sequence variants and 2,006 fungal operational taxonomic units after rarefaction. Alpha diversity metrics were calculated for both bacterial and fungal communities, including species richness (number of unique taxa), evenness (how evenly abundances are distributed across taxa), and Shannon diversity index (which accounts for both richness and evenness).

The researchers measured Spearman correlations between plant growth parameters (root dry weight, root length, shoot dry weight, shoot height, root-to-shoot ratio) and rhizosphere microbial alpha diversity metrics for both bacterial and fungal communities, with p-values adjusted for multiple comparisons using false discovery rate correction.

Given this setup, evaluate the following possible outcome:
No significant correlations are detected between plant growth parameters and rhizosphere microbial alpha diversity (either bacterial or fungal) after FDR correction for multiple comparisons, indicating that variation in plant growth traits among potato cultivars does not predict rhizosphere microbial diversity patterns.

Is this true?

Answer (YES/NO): NO